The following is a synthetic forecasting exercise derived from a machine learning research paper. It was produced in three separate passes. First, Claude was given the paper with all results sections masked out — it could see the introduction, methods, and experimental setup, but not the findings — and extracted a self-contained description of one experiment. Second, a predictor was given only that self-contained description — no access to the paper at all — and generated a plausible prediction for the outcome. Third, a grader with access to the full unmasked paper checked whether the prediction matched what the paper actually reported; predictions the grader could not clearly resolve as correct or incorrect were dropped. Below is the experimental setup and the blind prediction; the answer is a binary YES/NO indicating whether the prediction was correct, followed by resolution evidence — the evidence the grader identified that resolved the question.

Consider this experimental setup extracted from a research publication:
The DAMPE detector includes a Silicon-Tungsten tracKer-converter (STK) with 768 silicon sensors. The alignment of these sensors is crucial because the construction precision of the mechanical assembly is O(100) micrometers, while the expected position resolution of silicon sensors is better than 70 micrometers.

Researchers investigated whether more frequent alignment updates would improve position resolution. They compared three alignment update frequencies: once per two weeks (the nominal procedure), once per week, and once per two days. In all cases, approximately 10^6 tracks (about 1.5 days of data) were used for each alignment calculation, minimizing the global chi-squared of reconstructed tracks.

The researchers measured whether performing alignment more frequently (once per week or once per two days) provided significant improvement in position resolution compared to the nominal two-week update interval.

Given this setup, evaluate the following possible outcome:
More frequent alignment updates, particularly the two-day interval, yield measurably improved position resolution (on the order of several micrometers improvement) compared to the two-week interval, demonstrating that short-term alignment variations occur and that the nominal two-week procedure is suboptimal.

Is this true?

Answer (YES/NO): NO